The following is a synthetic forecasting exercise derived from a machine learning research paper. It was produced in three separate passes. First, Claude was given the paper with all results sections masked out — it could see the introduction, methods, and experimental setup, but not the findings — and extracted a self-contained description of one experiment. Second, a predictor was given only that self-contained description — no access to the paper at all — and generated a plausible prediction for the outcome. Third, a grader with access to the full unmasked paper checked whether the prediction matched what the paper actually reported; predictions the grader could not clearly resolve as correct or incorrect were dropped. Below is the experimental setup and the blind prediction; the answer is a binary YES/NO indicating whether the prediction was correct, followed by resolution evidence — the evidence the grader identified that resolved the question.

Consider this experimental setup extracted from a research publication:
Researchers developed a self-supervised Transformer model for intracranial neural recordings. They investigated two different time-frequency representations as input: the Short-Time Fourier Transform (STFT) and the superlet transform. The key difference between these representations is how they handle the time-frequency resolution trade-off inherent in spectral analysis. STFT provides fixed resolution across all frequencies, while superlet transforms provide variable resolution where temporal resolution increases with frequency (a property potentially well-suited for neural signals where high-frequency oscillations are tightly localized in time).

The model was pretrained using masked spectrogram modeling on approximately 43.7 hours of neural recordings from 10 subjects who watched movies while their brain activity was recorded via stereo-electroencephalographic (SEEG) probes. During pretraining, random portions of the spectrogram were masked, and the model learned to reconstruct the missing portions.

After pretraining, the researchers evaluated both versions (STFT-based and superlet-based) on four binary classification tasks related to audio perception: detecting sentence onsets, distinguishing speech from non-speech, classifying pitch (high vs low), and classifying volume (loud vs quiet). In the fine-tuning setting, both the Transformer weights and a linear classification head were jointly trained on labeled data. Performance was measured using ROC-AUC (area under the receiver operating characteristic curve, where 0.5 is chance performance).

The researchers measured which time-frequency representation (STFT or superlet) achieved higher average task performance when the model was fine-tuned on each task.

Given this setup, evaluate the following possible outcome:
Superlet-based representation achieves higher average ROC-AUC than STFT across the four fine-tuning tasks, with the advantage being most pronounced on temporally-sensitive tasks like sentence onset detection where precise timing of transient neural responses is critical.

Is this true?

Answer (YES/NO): NO